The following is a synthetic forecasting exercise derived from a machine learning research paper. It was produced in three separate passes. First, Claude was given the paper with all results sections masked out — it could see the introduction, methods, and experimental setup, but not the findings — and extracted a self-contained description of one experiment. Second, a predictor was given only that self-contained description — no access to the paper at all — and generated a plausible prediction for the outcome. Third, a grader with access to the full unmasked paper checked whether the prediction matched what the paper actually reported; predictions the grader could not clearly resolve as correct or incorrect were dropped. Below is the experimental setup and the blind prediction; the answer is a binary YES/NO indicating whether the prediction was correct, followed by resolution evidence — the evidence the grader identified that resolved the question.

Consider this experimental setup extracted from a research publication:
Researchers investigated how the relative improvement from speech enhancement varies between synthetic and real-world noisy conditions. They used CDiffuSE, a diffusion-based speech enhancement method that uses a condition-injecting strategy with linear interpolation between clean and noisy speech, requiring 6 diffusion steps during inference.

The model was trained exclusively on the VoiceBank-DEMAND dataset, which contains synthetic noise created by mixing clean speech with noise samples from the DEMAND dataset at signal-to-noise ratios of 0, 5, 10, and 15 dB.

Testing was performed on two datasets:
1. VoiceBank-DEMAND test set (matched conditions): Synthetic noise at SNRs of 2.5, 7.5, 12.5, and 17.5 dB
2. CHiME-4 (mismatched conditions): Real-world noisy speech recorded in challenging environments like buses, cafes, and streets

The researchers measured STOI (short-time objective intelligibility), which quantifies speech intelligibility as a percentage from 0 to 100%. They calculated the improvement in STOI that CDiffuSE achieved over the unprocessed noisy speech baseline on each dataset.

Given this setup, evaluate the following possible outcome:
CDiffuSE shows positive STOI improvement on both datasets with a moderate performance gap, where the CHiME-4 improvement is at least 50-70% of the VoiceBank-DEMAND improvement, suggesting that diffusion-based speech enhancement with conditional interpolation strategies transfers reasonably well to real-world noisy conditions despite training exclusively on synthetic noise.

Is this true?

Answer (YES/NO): NO